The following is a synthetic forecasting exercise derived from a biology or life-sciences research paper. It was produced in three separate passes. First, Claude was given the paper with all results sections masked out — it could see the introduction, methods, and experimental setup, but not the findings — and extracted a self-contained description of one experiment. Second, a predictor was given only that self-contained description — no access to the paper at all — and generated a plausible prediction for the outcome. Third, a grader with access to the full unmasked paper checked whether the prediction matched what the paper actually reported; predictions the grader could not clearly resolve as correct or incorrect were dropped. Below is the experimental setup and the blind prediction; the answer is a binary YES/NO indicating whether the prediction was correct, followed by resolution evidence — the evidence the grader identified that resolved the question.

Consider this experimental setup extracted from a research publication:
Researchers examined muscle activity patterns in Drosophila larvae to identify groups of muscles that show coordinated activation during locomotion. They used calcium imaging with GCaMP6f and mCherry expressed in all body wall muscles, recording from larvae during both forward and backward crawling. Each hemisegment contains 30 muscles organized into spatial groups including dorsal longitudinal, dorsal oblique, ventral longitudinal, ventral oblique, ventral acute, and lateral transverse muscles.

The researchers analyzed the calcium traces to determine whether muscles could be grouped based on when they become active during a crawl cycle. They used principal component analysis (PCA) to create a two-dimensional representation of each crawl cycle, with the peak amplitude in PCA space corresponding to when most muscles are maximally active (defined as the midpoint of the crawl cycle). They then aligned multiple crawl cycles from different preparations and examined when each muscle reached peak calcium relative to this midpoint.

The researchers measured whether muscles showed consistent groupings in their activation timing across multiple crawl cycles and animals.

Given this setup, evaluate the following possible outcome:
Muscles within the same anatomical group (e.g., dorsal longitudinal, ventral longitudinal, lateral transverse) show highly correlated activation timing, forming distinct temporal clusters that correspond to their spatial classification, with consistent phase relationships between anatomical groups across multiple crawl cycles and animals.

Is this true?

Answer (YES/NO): NO